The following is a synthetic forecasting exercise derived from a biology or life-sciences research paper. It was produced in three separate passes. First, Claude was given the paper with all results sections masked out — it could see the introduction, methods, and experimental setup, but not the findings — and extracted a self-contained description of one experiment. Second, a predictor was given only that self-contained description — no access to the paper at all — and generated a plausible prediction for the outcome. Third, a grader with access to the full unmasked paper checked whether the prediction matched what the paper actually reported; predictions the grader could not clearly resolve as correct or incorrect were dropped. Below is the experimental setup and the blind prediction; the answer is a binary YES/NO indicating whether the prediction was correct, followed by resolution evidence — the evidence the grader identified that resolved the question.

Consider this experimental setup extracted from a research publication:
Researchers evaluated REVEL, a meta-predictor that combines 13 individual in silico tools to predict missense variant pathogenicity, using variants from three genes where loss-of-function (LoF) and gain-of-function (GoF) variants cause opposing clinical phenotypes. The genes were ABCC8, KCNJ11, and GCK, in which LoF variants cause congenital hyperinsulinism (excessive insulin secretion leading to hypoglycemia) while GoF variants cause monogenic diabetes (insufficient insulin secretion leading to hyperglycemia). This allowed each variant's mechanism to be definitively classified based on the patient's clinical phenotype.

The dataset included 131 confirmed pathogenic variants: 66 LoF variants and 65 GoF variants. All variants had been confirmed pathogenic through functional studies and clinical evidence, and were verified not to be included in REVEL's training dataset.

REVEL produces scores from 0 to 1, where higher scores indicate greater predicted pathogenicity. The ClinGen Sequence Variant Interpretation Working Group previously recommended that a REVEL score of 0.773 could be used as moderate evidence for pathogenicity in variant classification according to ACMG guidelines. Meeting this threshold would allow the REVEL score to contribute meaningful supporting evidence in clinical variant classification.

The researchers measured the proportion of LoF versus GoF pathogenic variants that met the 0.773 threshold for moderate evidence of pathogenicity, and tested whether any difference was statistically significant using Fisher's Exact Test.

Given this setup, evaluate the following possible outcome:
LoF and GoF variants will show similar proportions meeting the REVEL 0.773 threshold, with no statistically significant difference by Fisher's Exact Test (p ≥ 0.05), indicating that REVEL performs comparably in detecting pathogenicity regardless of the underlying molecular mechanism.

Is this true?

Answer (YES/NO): YES